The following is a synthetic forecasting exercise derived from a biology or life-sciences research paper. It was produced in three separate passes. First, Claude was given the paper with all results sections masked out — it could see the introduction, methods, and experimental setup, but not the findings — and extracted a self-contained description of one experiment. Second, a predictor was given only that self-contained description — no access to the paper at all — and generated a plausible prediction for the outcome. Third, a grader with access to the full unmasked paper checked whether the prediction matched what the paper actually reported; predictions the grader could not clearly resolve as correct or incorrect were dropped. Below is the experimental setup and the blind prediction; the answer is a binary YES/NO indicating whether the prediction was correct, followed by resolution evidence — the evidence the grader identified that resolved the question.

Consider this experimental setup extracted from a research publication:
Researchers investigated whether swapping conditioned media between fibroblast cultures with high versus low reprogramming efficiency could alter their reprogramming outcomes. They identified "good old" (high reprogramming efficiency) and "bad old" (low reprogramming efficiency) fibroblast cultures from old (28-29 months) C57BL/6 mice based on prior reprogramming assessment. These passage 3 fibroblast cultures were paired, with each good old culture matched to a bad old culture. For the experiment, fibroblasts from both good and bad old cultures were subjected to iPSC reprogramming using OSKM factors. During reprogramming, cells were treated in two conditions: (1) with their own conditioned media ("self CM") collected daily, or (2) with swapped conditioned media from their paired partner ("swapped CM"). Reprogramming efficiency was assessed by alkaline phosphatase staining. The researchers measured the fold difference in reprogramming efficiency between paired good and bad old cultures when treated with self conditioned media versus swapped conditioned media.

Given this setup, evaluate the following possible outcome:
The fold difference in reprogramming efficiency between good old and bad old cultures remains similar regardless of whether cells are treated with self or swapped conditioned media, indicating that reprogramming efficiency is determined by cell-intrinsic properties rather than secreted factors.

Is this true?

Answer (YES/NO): NO